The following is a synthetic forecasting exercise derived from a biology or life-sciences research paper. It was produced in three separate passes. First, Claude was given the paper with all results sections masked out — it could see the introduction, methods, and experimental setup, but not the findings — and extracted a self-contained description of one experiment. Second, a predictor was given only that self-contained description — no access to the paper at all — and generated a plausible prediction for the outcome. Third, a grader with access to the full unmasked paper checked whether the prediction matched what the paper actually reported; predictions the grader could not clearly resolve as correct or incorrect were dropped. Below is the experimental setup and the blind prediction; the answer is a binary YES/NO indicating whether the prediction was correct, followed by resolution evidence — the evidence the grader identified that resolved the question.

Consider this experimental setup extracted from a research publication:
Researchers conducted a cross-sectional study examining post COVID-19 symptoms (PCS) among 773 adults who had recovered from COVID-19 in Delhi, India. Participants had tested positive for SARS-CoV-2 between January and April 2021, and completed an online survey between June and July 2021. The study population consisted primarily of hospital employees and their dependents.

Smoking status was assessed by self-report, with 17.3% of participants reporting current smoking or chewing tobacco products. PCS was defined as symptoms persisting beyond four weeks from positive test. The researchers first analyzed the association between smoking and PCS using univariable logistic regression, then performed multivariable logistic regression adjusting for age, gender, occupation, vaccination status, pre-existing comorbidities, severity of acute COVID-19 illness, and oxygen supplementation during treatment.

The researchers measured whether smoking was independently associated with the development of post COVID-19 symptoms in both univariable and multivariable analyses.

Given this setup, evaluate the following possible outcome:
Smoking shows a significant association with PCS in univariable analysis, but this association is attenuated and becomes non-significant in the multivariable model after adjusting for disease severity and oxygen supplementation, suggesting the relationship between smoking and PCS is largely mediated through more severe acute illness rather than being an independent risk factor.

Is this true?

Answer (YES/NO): NO